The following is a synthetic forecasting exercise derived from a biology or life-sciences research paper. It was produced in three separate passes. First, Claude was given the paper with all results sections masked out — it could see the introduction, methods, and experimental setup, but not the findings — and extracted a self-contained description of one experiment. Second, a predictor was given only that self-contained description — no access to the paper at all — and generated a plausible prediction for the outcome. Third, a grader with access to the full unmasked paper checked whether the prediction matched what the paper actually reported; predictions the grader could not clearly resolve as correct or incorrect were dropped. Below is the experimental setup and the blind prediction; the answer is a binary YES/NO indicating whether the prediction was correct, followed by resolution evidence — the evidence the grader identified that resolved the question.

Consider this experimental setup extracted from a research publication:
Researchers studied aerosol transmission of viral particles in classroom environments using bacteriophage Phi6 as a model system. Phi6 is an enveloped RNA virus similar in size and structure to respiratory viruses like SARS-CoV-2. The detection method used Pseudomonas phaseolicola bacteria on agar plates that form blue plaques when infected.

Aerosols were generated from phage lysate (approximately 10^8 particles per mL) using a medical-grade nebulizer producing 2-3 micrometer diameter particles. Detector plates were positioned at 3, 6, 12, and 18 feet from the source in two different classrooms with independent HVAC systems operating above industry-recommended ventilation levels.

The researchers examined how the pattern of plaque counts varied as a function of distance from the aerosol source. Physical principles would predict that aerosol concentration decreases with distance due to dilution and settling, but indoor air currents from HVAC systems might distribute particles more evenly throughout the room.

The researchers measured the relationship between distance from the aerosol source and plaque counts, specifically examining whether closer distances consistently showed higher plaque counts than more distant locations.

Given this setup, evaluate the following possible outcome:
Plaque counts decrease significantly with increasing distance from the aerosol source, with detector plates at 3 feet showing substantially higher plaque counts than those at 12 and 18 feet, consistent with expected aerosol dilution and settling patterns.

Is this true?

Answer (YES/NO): NO